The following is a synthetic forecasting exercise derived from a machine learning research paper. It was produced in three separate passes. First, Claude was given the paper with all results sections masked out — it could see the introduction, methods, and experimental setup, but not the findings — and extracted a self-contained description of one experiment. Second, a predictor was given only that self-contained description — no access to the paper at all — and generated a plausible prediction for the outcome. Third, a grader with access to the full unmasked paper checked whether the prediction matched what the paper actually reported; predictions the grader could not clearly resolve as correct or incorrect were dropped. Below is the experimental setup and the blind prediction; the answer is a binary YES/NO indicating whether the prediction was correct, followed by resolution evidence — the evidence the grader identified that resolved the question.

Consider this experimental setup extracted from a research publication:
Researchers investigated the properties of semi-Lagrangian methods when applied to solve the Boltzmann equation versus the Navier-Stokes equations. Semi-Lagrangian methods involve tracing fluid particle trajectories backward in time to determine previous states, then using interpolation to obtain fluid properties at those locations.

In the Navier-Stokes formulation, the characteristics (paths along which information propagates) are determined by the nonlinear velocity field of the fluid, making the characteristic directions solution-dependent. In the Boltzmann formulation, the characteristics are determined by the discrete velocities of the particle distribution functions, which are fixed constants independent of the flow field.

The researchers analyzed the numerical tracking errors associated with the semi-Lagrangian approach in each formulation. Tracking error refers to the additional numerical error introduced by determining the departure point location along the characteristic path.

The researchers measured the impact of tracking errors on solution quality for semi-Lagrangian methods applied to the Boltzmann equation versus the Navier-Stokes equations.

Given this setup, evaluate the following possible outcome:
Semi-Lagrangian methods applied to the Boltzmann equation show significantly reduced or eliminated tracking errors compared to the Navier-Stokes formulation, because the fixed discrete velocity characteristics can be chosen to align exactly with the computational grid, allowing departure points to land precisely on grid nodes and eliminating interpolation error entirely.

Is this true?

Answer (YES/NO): NO